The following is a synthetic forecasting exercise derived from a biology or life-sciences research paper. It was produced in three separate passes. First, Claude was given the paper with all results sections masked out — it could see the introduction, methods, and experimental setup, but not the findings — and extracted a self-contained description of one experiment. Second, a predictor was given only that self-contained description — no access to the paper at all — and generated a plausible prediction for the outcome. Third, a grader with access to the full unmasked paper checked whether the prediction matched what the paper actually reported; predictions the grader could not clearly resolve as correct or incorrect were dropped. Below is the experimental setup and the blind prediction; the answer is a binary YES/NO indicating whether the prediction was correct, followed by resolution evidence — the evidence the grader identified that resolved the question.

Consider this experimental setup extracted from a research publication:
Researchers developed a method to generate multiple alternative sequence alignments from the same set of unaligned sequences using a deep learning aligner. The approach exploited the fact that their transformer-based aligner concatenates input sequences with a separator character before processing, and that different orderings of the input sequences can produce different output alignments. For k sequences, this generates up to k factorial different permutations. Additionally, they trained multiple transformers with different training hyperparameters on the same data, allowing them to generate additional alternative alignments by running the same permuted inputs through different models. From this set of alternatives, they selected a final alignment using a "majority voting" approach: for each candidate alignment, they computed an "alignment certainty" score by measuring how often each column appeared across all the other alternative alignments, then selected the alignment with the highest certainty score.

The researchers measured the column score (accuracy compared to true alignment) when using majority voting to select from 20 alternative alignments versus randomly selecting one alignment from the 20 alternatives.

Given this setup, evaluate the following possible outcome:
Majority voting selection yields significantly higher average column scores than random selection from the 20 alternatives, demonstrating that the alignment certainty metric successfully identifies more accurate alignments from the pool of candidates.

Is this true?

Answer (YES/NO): YES